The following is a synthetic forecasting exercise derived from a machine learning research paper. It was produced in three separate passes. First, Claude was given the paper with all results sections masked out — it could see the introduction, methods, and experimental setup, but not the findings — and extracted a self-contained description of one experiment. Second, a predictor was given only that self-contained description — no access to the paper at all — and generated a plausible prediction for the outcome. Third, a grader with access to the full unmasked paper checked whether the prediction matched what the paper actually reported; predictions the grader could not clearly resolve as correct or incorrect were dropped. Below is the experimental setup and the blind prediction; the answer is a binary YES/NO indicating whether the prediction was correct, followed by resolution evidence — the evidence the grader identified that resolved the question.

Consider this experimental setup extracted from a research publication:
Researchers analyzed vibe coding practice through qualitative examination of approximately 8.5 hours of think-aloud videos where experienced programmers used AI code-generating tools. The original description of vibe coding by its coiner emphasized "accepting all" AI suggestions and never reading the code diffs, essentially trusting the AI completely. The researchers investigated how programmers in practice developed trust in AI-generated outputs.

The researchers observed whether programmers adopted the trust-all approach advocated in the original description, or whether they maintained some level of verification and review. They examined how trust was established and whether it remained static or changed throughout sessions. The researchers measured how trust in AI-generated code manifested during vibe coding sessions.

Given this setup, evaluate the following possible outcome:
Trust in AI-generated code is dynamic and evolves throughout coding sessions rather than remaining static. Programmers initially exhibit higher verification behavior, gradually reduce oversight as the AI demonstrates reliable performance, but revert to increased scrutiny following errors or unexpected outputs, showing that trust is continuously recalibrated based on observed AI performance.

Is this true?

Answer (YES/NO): NO